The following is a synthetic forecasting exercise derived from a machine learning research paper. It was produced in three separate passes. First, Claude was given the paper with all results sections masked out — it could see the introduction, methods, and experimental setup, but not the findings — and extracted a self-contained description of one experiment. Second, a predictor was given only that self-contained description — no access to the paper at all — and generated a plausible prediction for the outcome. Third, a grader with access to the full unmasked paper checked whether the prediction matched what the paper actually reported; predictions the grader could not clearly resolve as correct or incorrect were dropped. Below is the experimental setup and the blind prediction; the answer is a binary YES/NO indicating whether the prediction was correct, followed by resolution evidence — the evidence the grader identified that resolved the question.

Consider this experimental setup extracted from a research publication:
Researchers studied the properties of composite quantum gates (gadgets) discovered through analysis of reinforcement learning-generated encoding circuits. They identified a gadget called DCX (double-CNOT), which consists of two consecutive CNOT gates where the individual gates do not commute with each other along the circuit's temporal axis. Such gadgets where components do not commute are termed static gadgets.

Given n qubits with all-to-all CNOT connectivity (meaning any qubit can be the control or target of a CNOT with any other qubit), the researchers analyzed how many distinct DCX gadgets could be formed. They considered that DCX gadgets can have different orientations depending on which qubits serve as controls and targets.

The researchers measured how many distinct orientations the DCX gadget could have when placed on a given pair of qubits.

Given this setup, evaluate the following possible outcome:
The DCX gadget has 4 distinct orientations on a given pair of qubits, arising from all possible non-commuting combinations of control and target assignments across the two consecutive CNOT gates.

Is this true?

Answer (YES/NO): NO